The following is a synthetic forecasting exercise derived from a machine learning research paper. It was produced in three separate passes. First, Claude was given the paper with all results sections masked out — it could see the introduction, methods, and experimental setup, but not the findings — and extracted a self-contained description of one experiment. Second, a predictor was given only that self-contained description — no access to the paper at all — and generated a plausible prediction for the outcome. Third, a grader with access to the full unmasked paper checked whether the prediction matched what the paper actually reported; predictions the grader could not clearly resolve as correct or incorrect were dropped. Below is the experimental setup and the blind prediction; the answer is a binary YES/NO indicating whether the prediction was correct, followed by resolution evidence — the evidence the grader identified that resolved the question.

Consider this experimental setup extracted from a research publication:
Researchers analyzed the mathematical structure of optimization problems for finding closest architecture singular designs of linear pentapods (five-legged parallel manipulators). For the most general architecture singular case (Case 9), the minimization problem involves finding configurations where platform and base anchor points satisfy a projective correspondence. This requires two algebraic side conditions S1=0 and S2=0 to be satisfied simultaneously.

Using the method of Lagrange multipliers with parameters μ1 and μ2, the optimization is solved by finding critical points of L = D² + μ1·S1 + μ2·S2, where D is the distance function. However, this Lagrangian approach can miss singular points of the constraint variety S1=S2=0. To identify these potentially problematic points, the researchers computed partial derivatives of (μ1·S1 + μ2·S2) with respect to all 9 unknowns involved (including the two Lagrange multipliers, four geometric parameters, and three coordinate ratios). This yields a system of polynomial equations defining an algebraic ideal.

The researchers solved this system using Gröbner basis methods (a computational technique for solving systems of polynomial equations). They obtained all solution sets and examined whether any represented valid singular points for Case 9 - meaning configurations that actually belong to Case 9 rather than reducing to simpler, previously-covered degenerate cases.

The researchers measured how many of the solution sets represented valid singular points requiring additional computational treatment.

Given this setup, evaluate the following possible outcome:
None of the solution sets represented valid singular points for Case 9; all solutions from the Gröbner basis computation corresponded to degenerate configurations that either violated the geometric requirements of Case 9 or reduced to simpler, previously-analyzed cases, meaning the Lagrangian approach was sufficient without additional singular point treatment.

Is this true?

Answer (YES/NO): YES